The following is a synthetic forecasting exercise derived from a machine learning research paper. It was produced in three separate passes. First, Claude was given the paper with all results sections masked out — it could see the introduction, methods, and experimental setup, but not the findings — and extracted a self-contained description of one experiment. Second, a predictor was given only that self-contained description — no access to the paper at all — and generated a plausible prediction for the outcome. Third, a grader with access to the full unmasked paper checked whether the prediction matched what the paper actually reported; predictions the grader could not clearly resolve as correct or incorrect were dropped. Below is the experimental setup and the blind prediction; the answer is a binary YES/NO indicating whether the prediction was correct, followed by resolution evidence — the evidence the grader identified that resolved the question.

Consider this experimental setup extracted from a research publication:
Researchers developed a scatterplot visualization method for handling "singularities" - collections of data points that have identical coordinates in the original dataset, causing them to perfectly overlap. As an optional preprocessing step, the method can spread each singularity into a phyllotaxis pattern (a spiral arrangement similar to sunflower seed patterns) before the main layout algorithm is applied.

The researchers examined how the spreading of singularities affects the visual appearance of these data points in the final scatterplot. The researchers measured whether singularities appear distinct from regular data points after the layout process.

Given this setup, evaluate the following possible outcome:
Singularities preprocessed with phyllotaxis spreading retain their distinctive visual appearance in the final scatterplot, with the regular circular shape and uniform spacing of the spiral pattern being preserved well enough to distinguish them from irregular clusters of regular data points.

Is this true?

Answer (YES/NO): YES